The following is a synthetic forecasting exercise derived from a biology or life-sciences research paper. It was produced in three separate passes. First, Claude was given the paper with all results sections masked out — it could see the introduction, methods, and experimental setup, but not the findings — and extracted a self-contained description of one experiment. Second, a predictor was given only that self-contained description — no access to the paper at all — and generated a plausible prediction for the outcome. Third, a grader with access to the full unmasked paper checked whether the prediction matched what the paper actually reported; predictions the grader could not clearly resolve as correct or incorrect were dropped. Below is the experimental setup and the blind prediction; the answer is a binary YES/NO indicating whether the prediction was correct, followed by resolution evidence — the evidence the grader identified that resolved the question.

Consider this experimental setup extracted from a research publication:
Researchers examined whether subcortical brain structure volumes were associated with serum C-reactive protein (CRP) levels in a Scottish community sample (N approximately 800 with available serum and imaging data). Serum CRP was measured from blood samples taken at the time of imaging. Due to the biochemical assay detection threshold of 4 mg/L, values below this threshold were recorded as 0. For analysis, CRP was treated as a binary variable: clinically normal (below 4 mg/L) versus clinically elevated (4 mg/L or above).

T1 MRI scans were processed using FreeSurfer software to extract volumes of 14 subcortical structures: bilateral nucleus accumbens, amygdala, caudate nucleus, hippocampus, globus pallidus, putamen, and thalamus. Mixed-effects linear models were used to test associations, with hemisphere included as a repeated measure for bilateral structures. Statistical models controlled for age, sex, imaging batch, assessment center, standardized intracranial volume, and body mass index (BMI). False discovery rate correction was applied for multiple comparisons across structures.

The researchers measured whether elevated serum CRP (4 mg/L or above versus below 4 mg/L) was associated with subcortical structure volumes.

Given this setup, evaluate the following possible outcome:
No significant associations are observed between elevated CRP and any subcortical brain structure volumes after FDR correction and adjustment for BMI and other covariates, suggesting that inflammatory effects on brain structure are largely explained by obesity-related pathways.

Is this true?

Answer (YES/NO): NO